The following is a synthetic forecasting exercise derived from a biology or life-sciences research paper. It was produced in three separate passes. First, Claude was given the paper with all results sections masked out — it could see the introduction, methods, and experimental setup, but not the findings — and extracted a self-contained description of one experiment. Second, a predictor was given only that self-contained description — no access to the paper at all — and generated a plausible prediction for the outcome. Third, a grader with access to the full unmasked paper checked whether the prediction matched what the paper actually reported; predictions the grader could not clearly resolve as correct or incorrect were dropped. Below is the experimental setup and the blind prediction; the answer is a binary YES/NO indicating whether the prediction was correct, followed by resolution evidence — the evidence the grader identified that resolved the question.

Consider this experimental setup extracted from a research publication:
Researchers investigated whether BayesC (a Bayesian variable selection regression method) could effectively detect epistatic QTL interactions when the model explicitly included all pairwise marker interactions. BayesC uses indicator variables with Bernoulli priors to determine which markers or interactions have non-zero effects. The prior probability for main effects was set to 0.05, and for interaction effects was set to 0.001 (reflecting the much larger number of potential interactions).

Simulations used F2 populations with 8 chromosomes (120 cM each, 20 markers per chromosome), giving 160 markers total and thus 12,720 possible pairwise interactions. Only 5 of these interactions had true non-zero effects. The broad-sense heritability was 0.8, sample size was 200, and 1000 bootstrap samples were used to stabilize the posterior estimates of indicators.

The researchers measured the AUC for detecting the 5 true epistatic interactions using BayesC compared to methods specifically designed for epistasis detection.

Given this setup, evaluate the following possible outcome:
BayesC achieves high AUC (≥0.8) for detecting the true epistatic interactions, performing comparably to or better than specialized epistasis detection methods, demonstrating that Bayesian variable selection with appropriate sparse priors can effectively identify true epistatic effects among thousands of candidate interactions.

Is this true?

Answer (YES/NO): NO